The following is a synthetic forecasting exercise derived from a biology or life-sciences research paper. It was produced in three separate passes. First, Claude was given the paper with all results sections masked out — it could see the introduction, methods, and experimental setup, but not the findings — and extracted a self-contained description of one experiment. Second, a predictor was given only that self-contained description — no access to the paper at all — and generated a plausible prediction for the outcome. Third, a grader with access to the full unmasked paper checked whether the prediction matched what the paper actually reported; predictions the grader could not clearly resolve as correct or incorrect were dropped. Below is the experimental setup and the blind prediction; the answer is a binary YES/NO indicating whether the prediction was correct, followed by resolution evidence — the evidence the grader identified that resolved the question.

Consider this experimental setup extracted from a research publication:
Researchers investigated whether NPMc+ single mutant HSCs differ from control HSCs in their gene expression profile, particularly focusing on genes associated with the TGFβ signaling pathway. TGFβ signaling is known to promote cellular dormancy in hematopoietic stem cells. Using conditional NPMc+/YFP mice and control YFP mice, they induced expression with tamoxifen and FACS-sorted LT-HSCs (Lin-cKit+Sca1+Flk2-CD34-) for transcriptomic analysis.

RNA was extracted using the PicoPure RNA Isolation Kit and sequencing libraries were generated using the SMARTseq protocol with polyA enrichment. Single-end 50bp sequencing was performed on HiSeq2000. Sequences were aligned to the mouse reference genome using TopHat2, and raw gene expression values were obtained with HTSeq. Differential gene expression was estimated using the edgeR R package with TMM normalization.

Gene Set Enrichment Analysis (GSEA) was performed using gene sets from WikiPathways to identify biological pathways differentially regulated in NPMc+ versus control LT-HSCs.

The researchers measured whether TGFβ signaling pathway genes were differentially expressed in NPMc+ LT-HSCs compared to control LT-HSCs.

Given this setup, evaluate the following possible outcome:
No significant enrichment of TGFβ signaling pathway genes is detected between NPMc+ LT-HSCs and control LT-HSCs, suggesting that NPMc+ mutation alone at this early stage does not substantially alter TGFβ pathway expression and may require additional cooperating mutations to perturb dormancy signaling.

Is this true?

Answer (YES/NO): NO